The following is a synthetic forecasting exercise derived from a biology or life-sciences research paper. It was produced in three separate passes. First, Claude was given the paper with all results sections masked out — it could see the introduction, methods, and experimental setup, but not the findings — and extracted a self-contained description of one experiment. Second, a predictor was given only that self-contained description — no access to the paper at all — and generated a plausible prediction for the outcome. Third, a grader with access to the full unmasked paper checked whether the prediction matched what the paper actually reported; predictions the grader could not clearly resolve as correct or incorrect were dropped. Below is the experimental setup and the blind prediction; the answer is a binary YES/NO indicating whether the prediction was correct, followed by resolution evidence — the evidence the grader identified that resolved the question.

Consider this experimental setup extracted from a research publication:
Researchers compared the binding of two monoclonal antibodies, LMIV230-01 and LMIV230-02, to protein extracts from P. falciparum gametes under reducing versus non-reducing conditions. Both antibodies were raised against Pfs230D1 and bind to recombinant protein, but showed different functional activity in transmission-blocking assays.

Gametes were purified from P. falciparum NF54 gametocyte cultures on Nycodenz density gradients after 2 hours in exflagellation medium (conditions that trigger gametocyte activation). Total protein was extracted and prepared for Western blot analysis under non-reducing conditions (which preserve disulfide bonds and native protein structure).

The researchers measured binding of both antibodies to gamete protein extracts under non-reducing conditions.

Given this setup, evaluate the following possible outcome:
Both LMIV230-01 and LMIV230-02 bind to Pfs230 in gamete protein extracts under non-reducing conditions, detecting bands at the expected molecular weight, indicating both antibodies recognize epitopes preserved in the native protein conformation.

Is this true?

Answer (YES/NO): YES